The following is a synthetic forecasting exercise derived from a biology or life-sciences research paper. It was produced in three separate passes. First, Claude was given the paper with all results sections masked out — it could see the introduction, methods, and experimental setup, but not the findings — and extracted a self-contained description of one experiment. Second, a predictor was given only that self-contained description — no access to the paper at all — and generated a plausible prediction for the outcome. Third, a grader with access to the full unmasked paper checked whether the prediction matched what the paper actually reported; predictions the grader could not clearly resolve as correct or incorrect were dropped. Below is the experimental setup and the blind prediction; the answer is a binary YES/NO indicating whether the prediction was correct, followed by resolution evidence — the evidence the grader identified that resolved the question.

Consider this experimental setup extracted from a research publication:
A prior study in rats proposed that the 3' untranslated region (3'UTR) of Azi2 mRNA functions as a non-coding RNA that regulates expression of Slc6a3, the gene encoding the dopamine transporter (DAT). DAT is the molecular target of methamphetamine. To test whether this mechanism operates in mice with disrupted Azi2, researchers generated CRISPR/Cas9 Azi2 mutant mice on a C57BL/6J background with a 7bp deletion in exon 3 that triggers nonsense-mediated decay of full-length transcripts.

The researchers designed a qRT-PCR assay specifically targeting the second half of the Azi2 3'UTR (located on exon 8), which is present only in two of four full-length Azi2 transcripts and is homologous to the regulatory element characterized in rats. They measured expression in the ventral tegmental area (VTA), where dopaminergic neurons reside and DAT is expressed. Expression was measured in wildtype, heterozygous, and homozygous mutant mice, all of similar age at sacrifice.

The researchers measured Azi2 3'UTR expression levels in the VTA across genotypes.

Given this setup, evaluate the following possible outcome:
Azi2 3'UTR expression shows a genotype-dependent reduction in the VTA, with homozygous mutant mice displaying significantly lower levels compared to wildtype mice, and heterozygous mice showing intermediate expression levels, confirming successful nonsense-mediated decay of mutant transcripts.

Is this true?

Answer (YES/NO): YES